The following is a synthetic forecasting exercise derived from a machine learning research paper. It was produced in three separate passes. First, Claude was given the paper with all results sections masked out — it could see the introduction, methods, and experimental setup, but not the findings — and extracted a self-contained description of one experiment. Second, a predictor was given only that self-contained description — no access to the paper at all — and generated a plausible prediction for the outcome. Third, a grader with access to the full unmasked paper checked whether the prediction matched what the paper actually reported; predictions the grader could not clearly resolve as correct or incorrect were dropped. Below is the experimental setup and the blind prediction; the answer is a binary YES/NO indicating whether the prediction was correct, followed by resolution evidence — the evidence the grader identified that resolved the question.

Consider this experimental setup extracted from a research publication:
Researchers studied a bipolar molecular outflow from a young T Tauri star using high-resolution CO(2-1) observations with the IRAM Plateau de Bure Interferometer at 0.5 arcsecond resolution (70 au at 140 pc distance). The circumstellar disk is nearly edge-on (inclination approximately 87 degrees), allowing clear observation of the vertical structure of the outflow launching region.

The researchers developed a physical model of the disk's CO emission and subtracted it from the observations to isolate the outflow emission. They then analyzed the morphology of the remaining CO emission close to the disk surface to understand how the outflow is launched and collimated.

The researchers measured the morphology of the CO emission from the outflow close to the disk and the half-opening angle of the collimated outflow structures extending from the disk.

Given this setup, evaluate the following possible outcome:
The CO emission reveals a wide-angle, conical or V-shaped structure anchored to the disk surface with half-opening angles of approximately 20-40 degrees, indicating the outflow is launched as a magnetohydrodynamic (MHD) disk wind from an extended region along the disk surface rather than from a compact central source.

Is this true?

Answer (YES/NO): NO